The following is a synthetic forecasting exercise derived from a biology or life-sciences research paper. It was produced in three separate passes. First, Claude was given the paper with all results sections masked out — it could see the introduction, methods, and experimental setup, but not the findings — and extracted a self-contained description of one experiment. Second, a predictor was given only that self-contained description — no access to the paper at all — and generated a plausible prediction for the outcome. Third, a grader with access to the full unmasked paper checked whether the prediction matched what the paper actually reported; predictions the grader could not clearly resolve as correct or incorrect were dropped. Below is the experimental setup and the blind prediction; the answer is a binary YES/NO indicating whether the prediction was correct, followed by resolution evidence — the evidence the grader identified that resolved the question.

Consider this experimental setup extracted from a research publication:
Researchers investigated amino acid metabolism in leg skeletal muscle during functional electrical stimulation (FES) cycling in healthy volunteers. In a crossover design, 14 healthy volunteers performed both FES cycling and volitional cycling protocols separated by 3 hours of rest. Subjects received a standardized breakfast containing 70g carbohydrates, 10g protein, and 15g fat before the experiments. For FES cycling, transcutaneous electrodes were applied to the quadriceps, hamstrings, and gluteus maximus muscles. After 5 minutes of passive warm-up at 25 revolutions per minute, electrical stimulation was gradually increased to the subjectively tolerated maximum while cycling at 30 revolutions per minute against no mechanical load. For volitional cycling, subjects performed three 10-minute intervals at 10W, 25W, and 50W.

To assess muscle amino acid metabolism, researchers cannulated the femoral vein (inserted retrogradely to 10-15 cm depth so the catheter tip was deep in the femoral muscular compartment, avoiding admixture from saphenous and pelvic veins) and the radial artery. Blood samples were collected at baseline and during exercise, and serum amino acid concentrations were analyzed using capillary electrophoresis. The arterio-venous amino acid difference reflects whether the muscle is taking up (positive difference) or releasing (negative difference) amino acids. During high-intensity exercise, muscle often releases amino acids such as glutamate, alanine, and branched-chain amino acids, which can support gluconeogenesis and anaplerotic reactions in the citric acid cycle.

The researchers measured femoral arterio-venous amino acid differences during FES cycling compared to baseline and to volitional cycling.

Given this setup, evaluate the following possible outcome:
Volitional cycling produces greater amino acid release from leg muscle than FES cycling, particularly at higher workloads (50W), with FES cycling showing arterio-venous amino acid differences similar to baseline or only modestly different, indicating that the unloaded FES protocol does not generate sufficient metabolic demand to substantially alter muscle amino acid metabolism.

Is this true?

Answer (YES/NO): NO